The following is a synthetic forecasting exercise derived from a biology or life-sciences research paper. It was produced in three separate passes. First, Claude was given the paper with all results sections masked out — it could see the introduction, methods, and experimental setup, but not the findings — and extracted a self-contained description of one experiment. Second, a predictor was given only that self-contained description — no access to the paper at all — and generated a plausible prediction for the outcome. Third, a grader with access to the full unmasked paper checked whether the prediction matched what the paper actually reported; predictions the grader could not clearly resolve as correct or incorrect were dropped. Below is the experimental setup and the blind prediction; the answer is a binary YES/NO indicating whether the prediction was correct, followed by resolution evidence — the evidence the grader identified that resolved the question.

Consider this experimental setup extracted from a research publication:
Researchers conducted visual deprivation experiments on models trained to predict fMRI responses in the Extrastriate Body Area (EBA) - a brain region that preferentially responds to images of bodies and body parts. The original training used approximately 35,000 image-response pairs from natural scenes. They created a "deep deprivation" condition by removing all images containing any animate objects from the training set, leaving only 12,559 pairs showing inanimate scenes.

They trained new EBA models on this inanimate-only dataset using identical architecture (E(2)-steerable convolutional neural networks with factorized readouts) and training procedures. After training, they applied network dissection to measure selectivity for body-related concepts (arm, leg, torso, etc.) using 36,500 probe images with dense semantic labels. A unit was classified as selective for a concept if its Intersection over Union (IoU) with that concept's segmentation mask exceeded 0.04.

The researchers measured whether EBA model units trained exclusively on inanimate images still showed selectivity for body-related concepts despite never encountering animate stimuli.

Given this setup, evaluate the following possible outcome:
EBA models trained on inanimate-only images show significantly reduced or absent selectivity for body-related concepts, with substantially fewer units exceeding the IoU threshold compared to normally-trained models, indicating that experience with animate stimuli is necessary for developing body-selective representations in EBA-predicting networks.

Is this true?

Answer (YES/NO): NO